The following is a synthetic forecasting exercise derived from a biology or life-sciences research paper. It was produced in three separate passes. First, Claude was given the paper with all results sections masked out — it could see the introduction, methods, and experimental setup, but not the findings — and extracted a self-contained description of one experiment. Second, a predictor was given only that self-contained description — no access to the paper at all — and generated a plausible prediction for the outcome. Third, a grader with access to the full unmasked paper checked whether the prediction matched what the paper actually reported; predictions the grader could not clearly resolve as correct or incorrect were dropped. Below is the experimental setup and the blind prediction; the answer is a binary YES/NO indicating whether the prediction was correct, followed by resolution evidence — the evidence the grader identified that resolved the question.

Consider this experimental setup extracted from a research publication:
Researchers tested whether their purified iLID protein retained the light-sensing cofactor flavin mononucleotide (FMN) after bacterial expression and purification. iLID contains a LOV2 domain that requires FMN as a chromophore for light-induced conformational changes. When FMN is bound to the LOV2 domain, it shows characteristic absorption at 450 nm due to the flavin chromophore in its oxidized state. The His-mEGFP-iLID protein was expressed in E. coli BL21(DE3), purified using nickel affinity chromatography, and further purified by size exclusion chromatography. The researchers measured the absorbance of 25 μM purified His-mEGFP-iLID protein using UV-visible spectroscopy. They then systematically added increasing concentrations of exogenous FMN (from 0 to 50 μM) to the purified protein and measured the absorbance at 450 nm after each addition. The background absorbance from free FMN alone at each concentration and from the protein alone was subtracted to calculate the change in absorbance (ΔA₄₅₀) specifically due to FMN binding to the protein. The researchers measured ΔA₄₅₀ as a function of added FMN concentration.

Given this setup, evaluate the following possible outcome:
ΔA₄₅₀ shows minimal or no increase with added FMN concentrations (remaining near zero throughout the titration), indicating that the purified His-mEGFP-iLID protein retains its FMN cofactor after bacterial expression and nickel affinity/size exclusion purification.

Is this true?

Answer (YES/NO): NO